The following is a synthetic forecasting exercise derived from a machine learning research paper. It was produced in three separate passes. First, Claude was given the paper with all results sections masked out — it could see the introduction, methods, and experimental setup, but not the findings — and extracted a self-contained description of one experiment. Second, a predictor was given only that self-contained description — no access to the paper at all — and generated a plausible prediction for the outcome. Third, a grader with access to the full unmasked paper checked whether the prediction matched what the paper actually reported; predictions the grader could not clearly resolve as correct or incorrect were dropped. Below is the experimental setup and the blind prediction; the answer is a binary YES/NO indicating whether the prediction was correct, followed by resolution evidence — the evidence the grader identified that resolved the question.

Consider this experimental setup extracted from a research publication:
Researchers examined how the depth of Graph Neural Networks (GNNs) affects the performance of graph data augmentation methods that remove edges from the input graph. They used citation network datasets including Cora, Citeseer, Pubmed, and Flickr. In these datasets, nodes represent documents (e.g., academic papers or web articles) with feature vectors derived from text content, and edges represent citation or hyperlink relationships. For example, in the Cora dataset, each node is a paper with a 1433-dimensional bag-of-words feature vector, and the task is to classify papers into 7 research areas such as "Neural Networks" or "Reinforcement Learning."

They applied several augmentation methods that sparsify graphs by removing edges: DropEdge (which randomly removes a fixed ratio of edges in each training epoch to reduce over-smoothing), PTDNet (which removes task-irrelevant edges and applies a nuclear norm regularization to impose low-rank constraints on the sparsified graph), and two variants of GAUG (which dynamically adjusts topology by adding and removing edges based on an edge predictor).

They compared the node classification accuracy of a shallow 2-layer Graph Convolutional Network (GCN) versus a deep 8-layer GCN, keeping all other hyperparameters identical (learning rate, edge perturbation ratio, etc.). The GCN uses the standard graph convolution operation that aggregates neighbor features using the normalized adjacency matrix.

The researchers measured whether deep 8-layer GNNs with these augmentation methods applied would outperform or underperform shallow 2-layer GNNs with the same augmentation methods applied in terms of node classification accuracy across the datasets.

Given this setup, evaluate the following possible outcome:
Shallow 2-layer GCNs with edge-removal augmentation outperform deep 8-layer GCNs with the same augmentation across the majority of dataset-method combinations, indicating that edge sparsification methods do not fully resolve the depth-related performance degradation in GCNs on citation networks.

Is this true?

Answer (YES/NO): NO